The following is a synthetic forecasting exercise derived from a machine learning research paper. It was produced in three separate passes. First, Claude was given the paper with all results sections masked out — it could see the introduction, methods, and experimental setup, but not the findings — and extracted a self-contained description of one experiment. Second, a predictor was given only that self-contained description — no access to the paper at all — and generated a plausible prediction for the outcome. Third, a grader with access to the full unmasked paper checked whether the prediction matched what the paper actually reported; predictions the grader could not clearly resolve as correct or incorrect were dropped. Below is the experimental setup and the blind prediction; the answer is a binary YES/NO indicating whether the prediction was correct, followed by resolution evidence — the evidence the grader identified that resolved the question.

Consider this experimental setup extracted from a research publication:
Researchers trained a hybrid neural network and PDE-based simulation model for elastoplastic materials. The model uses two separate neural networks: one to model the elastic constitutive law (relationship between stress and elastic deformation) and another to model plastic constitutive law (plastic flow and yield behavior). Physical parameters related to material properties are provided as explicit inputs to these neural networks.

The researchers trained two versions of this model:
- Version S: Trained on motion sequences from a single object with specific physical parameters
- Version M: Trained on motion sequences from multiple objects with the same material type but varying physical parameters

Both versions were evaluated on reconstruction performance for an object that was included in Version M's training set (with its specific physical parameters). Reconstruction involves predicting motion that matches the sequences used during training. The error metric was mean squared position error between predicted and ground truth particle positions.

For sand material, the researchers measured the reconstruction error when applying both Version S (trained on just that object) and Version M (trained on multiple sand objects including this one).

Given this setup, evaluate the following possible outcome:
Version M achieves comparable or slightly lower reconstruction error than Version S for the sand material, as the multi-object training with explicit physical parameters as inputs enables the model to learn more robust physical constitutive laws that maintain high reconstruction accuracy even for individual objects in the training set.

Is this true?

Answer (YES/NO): NO